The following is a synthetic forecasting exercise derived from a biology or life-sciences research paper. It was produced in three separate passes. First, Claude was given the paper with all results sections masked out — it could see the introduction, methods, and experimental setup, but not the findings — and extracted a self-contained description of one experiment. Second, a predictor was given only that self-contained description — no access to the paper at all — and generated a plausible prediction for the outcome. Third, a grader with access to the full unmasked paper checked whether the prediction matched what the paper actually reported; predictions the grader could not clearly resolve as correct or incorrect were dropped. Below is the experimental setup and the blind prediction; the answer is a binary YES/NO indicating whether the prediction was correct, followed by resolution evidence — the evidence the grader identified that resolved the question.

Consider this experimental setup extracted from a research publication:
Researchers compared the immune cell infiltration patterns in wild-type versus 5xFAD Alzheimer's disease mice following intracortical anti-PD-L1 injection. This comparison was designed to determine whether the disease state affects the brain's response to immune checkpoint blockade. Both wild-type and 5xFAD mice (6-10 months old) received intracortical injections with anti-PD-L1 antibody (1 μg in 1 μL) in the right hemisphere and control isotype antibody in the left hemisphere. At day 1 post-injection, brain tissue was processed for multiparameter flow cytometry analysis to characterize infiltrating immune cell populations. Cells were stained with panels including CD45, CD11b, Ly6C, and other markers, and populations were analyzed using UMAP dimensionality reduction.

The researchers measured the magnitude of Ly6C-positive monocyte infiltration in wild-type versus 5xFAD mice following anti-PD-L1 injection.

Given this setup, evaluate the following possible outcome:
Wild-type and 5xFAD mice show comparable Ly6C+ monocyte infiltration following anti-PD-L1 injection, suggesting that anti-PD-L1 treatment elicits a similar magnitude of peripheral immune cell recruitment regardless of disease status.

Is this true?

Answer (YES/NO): NO